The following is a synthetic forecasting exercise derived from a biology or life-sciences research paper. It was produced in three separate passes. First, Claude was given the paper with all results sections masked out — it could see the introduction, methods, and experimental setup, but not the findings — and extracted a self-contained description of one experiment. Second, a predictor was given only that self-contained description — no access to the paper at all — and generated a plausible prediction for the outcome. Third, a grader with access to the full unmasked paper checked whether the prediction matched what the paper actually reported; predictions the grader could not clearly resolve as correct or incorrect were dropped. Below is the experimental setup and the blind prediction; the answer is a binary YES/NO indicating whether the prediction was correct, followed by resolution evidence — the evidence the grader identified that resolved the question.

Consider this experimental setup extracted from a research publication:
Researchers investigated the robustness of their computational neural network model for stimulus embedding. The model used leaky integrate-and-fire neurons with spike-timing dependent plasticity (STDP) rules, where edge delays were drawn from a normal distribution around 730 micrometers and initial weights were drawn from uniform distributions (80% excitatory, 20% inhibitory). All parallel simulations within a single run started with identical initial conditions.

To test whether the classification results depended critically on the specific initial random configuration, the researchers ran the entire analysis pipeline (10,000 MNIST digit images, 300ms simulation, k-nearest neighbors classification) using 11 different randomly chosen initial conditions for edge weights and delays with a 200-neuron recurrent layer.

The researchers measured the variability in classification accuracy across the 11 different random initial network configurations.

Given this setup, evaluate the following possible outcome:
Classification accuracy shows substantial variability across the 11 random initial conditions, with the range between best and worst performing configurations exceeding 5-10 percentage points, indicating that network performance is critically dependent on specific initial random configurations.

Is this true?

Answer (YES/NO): NO